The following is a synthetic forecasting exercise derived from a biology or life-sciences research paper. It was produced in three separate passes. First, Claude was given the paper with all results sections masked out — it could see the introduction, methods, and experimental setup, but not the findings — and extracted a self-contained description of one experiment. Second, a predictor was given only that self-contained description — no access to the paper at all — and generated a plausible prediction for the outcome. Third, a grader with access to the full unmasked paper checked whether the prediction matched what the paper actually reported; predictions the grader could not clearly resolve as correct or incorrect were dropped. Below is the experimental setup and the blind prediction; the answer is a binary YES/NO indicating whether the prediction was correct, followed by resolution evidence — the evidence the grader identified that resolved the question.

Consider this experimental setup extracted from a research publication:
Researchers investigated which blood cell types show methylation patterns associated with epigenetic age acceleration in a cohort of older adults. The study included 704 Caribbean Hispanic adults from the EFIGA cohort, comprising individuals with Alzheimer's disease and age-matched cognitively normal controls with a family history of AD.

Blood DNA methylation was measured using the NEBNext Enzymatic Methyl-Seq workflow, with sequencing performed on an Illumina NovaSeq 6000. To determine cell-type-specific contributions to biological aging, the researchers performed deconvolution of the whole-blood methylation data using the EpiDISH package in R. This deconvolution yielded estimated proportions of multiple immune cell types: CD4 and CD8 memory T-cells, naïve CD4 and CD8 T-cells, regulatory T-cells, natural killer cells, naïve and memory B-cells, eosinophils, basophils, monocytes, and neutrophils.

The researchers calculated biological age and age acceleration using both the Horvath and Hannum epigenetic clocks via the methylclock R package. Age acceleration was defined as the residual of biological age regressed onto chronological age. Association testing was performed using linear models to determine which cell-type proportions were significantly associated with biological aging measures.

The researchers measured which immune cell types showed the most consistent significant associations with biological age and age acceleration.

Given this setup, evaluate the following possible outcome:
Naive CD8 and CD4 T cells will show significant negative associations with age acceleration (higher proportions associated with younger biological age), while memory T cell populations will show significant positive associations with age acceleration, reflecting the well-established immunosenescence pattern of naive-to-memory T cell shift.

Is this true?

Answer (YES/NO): NO